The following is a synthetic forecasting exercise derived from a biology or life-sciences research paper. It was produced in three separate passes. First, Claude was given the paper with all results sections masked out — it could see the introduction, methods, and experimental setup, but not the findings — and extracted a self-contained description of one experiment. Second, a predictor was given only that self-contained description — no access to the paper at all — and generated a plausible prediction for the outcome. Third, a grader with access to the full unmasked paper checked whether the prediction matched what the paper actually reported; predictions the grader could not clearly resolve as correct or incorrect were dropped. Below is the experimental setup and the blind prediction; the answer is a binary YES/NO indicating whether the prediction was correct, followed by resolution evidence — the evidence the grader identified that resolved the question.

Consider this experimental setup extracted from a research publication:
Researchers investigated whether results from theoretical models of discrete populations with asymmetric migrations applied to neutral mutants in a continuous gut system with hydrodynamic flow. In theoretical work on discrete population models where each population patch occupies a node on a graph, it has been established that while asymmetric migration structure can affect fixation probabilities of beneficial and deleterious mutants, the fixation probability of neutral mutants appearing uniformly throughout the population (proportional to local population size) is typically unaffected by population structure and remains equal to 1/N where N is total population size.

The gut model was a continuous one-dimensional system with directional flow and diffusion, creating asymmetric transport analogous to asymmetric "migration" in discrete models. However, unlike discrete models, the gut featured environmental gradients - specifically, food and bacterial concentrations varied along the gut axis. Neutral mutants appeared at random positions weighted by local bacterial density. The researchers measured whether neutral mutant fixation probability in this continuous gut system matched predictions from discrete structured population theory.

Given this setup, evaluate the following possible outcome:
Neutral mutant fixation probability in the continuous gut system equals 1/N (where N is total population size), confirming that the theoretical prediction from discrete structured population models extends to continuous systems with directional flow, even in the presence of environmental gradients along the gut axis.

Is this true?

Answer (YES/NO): NO